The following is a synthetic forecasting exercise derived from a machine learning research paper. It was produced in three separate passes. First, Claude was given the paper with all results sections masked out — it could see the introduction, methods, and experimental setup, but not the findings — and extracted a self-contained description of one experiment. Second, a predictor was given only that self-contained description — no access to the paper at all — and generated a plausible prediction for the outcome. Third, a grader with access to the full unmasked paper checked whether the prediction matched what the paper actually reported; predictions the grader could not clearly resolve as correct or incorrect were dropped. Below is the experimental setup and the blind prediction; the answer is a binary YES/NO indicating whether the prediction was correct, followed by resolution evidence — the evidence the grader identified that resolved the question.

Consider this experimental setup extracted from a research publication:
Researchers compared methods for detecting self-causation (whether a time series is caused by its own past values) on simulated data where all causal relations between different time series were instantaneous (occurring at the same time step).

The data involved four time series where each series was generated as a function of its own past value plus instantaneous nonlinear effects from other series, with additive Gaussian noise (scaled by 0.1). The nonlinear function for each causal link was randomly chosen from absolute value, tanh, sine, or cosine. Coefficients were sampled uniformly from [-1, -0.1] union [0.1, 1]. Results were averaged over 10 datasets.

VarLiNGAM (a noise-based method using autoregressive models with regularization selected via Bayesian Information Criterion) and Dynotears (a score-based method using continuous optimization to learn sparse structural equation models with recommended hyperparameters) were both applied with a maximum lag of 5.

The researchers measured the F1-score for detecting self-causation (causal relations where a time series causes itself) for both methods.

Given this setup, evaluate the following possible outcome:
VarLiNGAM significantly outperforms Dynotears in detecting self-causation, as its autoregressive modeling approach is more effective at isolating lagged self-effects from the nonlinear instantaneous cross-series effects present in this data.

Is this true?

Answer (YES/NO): YES